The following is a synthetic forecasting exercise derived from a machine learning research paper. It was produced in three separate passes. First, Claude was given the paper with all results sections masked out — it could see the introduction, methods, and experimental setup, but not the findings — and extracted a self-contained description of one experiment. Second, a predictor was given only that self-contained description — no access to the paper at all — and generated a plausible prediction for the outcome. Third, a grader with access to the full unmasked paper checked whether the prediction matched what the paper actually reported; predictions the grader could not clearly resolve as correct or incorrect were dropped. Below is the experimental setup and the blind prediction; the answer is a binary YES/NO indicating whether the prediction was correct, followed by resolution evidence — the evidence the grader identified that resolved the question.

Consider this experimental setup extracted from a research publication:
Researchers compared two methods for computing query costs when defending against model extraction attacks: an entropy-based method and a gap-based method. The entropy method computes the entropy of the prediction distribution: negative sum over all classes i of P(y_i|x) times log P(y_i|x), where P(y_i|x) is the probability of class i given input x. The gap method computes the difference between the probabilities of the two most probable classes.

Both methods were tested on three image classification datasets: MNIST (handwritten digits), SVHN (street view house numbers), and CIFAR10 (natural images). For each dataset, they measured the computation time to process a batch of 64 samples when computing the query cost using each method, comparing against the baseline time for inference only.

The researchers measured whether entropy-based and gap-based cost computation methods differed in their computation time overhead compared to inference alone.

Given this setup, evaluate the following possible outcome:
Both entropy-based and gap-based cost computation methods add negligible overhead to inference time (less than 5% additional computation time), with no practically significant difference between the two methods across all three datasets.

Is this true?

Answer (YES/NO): YES